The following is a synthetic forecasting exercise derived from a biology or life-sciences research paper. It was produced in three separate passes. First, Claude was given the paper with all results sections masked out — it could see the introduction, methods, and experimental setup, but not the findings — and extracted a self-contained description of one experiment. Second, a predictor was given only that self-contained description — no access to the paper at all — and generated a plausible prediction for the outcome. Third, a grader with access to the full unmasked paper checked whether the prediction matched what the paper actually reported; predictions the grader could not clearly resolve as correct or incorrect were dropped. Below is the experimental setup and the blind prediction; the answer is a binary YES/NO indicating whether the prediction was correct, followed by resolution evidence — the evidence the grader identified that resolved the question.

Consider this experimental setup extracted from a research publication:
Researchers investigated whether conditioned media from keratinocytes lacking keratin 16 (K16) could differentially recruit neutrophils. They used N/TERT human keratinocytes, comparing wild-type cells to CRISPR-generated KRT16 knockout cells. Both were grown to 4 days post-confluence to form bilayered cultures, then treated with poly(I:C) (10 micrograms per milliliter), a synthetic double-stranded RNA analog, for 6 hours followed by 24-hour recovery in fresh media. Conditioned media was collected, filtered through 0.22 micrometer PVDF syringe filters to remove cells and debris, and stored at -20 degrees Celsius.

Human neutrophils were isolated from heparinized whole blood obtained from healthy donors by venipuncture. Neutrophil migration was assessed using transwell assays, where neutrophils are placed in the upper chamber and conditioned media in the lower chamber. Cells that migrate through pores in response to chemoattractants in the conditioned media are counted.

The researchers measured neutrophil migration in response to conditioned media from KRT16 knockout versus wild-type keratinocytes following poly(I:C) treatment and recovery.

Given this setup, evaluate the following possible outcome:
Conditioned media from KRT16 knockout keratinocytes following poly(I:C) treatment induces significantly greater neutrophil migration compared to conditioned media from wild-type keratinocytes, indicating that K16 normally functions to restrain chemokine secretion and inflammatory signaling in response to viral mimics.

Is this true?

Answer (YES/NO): YES